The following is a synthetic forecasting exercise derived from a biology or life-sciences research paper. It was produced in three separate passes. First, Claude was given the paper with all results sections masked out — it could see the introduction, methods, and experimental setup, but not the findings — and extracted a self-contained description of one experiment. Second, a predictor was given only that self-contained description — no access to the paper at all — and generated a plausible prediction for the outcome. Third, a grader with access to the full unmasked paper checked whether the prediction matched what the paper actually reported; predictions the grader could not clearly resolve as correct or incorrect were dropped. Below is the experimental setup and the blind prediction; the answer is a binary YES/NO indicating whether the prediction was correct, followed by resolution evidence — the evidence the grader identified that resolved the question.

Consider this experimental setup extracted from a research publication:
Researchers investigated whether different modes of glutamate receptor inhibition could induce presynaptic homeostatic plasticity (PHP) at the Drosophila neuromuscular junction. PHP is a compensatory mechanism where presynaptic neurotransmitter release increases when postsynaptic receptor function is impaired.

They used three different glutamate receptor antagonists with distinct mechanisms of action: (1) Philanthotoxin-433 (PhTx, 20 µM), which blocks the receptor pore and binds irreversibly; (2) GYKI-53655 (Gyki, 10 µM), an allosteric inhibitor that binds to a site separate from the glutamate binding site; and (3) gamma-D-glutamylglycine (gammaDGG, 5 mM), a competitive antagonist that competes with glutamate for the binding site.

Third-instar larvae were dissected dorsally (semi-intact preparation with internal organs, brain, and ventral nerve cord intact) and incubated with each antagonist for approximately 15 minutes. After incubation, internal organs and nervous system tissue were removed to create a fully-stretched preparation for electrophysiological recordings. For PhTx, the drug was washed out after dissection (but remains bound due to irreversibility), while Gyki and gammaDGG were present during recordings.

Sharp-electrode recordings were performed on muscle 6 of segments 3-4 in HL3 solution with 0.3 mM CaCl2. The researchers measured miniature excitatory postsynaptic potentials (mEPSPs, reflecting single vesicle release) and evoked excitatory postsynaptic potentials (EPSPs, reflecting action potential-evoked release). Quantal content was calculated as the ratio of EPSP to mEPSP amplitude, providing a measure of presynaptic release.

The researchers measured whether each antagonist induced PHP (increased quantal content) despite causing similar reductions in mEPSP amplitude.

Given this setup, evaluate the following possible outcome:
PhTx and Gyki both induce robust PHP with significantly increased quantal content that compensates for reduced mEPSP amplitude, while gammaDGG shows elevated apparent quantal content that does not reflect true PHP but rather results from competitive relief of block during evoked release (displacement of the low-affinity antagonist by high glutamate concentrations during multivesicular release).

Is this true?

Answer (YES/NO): NO